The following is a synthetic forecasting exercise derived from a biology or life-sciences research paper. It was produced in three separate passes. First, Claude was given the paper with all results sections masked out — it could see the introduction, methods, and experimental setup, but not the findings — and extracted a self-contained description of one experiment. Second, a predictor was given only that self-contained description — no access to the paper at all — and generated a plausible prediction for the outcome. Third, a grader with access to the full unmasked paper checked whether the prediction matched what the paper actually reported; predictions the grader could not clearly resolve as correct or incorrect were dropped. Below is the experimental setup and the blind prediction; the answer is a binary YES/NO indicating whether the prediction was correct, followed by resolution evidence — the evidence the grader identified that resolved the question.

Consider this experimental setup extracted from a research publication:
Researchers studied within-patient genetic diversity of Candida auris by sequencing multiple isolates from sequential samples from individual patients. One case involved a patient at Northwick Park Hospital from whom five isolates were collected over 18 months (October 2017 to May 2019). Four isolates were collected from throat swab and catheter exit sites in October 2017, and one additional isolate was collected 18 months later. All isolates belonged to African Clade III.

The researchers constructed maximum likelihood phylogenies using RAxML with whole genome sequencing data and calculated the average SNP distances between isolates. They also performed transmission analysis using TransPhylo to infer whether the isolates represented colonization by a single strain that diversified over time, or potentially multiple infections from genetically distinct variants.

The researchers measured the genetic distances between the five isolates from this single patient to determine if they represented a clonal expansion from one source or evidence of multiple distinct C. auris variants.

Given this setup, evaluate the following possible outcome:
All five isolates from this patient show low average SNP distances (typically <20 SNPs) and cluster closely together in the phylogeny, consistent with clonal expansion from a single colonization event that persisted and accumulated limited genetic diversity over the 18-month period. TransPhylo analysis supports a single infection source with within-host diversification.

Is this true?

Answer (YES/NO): NO